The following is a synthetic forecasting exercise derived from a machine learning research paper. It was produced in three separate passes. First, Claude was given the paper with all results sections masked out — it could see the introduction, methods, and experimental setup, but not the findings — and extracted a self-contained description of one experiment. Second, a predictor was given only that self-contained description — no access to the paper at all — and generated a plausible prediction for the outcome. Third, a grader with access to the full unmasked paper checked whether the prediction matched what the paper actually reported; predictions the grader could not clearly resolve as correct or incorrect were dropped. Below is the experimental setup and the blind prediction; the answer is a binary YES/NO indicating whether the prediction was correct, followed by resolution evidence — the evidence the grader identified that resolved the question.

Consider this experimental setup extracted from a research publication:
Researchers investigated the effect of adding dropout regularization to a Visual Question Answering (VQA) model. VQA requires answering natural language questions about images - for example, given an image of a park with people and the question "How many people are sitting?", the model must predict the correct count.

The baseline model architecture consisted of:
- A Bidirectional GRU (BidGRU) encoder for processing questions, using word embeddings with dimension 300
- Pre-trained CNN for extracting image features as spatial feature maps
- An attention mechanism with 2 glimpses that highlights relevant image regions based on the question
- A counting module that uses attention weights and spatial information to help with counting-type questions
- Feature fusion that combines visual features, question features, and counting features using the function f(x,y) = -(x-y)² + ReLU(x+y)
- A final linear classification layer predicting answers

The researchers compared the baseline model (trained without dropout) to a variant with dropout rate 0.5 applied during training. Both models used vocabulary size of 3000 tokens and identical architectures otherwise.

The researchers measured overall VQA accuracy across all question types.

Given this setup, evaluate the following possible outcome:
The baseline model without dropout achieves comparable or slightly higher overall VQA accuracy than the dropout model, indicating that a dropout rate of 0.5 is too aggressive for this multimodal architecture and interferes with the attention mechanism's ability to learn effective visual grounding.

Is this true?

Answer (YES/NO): NO